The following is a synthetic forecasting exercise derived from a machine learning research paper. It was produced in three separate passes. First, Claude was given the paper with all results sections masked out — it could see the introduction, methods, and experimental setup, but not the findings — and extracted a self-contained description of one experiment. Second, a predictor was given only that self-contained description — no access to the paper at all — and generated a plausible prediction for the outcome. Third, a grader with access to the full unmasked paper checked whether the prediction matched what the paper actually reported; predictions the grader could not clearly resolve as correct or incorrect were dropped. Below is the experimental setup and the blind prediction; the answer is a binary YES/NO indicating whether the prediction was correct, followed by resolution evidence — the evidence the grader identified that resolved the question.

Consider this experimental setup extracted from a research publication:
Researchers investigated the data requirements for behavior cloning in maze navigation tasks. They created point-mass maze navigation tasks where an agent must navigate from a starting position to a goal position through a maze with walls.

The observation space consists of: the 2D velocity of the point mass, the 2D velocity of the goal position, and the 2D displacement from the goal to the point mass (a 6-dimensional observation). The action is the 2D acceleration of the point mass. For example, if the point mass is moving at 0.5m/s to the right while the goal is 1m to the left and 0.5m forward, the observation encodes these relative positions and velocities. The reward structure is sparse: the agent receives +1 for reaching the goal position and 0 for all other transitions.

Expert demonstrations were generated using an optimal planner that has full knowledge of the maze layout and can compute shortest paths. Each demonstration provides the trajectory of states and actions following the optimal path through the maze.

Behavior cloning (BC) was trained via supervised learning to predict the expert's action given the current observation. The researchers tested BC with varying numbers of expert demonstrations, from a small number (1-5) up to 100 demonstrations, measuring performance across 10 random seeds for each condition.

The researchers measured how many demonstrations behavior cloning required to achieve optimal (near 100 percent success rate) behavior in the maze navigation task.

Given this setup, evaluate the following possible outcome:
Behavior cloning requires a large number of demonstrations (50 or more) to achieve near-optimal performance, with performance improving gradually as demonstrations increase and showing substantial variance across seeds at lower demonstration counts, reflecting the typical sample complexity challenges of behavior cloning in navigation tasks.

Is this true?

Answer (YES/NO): YES